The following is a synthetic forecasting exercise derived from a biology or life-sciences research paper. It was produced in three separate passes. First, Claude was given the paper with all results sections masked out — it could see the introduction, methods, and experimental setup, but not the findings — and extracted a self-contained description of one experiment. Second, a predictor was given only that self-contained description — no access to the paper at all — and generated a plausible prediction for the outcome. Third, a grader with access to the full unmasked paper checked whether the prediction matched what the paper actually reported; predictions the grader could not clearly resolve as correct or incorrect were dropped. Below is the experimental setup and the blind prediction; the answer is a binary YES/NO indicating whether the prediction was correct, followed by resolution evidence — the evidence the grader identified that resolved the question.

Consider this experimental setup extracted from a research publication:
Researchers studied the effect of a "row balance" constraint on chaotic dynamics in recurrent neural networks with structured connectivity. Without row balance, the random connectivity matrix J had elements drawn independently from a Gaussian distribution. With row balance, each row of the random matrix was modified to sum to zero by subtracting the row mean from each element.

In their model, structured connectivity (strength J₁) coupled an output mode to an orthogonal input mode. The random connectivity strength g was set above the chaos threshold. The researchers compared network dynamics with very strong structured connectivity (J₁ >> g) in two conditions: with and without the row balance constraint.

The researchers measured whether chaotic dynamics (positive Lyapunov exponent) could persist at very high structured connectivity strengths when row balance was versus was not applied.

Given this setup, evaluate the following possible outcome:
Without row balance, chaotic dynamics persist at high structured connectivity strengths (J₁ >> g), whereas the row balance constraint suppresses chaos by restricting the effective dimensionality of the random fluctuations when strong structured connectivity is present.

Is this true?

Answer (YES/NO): NO